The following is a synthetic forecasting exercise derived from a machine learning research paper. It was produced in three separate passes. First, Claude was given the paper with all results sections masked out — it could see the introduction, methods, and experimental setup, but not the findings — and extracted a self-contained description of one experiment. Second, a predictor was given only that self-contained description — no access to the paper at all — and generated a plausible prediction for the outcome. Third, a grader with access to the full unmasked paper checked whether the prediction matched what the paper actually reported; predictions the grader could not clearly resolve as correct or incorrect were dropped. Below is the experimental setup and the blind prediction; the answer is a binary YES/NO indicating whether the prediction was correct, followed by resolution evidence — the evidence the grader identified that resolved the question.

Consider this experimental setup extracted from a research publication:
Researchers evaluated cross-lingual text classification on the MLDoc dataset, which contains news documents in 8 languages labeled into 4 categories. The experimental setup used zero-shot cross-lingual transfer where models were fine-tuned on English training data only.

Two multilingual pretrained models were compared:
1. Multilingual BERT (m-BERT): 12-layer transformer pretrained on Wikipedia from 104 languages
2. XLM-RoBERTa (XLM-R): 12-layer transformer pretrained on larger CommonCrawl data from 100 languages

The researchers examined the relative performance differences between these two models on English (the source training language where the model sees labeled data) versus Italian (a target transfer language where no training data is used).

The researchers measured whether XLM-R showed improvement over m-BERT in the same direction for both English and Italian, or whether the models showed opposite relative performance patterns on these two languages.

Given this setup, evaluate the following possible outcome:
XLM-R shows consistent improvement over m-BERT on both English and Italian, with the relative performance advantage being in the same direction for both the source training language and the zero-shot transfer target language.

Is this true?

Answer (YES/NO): NO